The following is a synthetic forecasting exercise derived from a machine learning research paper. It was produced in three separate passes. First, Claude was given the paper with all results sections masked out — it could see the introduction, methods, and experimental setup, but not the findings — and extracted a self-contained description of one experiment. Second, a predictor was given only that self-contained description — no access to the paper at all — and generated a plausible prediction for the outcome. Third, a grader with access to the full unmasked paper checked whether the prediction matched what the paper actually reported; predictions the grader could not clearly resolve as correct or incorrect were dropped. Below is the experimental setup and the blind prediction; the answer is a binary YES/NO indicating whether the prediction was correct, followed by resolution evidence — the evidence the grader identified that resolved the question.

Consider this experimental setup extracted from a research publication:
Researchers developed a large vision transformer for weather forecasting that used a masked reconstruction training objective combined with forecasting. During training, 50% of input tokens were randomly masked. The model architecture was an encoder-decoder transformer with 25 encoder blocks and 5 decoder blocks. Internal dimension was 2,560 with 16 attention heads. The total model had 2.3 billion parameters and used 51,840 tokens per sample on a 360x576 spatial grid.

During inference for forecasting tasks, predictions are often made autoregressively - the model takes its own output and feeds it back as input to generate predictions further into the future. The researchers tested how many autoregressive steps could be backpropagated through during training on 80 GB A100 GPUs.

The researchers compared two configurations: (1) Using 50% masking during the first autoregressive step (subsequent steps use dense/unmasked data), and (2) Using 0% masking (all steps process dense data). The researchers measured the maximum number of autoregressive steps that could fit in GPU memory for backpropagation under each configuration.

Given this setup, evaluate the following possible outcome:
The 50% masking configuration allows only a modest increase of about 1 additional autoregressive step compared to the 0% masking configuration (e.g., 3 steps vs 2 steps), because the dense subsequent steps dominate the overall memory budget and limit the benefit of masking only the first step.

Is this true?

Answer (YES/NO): YES